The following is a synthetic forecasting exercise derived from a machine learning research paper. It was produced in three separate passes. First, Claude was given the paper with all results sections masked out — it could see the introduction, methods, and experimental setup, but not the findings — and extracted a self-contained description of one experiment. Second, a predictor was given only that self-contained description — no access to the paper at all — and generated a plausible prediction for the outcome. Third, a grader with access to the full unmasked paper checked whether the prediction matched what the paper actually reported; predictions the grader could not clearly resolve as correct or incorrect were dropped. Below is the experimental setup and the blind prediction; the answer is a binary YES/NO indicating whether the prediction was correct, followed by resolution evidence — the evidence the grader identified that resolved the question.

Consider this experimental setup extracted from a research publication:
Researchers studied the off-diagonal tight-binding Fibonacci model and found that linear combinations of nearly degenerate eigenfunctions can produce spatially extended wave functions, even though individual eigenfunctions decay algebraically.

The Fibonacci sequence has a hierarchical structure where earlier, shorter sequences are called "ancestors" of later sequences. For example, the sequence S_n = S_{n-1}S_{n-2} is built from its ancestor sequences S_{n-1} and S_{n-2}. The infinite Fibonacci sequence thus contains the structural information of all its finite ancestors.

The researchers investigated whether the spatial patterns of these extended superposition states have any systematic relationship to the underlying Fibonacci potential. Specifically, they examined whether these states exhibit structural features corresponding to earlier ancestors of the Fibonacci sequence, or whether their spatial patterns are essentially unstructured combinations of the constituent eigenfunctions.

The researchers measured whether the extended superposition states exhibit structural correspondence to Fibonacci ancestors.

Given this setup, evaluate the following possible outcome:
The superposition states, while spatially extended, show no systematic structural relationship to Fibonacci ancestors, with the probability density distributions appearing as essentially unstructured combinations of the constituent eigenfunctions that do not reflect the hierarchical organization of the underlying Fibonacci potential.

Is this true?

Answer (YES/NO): NO